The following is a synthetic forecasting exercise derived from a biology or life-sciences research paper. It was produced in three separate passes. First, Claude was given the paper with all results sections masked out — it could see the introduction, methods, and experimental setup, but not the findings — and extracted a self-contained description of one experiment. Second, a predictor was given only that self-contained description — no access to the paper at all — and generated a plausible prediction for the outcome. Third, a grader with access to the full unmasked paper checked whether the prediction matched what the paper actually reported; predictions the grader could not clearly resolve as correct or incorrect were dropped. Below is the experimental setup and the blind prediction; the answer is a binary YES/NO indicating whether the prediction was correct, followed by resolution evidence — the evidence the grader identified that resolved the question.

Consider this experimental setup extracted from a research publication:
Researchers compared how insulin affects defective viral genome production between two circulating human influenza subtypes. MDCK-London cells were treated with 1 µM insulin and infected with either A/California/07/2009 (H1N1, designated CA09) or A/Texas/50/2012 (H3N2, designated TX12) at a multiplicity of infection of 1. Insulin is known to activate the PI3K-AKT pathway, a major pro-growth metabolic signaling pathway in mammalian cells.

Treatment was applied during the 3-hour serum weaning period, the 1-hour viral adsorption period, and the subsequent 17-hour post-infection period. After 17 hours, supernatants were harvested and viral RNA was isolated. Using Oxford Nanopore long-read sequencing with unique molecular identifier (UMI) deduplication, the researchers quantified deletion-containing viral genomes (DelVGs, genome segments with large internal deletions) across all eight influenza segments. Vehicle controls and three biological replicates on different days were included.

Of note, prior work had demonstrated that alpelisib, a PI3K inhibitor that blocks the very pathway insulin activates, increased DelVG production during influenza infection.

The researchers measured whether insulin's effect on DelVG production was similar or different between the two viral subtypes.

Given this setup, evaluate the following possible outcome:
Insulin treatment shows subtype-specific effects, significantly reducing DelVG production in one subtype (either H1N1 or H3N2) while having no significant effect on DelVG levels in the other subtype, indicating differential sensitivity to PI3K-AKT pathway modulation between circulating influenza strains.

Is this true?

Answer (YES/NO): NO